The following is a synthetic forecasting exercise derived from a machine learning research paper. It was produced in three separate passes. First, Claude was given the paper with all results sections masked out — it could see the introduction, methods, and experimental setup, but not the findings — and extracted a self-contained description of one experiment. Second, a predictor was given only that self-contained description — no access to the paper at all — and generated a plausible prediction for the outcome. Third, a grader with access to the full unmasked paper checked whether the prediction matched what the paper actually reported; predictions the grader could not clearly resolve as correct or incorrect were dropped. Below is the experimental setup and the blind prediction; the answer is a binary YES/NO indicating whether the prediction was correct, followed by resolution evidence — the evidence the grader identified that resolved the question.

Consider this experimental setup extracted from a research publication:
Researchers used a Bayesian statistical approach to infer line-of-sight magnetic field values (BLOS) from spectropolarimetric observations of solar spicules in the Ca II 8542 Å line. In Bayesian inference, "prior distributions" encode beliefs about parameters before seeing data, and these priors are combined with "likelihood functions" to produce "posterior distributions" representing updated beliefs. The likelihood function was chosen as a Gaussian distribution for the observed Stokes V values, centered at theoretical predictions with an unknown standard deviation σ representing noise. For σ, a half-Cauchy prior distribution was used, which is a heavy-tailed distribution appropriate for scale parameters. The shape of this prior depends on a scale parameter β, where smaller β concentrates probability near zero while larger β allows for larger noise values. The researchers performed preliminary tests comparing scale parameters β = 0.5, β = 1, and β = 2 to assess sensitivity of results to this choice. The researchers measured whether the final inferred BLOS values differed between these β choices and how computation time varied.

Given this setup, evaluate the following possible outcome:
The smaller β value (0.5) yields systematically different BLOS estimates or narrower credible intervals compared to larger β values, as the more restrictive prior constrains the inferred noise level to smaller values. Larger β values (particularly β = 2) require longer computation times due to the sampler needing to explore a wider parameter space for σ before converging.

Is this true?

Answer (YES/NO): NO